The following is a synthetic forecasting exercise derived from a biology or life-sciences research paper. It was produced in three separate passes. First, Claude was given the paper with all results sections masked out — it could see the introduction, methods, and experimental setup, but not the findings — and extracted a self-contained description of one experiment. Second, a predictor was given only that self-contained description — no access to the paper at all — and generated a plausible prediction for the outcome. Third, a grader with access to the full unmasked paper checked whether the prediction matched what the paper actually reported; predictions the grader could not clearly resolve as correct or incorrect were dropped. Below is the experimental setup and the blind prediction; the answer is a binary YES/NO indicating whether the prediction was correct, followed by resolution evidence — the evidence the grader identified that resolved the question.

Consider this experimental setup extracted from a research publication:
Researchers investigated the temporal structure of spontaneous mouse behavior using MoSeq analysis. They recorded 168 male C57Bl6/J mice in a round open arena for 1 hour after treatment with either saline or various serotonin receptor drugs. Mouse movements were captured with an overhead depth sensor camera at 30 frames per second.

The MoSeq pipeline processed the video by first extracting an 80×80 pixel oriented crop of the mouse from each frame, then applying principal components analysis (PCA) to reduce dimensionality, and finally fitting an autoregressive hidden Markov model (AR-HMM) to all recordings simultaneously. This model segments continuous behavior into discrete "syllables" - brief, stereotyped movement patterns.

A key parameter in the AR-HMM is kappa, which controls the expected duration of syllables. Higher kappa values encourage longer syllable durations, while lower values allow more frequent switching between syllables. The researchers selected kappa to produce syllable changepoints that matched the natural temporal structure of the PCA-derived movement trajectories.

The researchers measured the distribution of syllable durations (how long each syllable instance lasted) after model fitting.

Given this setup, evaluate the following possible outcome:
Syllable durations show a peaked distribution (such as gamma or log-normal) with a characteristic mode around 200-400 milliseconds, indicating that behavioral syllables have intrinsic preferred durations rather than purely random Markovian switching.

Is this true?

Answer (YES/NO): YES